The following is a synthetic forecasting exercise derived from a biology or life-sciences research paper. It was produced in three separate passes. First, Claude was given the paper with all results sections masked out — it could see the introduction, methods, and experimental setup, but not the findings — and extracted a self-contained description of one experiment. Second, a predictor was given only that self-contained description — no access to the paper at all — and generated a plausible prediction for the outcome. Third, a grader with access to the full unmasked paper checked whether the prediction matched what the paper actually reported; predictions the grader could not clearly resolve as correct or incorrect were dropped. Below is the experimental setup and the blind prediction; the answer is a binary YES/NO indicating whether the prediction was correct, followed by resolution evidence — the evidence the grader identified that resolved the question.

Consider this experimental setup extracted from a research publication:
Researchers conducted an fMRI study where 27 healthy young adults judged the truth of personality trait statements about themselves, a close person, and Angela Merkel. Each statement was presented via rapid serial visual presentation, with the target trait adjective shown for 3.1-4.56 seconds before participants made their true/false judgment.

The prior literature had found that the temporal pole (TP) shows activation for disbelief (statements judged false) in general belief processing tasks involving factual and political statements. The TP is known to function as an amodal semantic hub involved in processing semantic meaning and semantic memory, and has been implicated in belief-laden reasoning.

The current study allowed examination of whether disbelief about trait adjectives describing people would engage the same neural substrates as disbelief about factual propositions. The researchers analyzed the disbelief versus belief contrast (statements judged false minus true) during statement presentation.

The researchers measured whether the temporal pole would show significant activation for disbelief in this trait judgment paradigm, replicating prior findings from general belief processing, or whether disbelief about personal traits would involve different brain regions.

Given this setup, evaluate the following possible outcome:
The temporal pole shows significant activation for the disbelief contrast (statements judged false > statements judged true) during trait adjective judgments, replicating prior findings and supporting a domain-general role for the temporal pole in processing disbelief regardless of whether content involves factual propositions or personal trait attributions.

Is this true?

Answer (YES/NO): NO